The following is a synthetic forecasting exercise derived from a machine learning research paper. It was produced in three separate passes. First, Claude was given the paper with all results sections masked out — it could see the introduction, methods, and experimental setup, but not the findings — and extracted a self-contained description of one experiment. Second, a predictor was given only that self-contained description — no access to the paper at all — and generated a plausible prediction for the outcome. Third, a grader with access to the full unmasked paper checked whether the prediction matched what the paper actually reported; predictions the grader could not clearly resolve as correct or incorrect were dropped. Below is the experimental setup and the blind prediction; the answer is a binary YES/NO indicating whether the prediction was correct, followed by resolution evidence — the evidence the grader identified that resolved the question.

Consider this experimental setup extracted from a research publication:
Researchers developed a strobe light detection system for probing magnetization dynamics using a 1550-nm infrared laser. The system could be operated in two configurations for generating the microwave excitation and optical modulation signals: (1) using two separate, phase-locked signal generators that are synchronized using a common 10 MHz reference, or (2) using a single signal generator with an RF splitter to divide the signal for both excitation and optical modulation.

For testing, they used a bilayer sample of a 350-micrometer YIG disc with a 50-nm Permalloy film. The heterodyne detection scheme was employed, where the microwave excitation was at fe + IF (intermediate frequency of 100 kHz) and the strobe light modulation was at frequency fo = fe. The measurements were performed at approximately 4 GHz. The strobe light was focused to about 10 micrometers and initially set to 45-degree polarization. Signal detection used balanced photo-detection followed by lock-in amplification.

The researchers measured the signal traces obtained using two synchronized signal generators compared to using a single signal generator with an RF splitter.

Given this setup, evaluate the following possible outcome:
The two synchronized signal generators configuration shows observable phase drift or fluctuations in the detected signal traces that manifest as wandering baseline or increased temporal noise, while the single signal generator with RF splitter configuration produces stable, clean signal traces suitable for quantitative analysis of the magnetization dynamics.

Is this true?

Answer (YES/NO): NO